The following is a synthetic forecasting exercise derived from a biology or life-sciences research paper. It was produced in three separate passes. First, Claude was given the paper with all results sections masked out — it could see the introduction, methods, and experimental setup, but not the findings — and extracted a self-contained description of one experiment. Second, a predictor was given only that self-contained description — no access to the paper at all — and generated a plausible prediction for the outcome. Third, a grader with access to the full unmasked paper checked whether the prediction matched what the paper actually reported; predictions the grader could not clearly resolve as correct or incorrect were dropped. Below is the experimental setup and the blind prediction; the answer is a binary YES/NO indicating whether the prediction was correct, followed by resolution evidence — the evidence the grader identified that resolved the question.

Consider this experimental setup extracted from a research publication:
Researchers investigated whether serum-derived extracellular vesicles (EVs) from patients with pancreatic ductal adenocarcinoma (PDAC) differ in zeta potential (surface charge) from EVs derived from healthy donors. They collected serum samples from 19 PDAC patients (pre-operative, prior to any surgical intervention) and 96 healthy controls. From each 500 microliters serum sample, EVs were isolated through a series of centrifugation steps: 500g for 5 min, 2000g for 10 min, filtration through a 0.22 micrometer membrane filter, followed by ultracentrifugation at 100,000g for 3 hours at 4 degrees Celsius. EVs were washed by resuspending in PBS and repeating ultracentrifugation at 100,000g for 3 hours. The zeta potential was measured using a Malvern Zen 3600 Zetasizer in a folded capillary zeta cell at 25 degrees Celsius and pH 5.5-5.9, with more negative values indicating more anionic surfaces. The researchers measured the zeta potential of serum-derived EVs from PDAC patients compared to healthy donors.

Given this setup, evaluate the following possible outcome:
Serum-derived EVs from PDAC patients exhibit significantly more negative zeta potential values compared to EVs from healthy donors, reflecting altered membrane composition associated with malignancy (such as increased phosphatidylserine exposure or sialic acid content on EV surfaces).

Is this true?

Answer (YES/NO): NO